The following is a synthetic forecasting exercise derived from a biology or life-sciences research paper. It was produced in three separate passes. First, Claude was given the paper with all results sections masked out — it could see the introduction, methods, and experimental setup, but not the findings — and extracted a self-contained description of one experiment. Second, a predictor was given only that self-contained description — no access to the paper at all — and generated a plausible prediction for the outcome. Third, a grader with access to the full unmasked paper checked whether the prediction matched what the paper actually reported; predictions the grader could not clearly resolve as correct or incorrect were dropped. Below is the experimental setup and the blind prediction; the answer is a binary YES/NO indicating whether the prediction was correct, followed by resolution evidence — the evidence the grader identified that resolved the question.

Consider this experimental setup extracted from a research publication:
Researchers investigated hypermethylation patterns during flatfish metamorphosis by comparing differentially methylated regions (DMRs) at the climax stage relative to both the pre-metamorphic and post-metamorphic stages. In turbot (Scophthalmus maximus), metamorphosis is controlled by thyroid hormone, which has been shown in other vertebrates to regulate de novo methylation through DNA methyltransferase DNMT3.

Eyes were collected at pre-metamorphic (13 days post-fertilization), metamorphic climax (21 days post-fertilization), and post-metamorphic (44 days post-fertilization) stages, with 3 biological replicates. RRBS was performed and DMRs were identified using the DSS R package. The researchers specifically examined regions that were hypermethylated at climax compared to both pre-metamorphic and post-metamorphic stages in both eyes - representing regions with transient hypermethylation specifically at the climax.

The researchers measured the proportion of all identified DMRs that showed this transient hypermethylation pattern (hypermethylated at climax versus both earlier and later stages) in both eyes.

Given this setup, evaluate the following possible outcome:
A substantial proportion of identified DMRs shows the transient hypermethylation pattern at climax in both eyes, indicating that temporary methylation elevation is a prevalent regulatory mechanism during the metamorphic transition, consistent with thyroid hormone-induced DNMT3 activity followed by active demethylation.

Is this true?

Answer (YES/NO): NO